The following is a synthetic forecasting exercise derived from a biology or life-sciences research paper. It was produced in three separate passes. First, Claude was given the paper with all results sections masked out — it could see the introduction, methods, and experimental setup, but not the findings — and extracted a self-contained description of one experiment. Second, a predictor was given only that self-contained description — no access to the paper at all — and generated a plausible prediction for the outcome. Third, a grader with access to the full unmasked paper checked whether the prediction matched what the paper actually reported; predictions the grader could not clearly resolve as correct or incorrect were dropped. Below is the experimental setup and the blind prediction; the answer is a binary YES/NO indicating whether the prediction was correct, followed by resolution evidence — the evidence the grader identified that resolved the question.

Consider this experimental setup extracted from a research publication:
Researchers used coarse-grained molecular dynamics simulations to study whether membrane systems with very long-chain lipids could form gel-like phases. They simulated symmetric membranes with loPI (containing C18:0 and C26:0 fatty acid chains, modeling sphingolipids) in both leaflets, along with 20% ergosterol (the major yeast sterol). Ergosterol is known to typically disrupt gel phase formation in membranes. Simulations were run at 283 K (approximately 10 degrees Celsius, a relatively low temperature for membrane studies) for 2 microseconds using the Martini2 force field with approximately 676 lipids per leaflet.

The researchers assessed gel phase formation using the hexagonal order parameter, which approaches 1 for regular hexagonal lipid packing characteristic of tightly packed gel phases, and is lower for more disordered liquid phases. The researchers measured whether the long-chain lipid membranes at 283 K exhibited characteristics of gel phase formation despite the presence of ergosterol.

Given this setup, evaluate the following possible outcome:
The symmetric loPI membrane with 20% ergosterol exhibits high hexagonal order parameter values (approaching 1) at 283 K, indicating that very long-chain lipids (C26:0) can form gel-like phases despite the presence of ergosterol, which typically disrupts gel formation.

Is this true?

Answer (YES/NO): NO